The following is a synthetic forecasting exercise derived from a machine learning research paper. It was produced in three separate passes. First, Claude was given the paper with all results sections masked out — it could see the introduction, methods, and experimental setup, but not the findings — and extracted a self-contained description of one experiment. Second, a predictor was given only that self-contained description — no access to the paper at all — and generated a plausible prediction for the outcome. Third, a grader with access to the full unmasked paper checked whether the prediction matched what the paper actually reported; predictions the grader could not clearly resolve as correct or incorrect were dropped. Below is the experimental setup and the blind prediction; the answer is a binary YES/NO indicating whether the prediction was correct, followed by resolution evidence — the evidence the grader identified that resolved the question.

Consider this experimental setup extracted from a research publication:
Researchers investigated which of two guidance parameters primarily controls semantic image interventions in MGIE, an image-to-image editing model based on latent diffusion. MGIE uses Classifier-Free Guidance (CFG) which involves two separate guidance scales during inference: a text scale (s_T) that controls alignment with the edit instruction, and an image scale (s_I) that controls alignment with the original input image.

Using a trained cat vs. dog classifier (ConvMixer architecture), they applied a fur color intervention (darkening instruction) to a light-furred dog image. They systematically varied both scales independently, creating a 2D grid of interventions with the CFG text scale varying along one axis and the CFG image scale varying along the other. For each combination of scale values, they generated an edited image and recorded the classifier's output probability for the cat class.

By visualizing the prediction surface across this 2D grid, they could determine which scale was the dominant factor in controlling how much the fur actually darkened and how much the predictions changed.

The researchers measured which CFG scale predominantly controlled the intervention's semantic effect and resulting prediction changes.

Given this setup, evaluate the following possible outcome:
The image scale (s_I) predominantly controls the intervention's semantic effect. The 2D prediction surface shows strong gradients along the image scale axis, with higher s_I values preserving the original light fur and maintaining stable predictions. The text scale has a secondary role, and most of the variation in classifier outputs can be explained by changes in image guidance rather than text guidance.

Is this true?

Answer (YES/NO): NO